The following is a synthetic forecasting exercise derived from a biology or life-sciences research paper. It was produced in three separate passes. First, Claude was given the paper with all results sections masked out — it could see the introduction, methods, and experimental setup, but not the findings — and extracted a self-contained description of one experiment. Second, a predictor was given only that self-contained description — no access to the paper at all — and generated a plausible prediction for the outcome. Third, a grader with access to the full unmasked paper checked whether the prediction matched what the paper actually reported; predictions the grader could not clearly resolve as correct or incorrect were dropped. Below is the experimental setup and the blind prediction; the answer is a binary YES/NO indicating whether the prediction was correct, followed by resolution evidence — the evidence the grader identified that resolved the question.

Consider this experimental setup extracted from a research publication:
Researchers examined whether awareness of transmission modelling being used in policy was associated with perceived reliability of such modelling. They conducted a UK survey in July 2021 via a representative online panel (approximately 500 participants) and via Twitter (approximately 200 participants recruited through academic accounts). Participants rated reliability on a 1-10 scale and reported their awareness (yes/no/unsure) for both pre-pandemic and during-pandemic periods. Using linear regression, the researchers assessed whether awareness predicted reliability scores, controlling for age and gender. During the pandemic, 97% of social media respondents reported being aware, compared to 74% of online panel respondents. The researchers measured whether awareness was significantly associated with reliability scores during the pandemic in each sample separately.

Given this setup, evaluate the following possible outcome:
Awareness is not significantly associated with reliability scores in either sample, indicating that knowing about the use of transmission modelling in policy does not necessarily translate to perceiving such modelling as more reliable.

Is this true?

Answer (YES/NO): NO